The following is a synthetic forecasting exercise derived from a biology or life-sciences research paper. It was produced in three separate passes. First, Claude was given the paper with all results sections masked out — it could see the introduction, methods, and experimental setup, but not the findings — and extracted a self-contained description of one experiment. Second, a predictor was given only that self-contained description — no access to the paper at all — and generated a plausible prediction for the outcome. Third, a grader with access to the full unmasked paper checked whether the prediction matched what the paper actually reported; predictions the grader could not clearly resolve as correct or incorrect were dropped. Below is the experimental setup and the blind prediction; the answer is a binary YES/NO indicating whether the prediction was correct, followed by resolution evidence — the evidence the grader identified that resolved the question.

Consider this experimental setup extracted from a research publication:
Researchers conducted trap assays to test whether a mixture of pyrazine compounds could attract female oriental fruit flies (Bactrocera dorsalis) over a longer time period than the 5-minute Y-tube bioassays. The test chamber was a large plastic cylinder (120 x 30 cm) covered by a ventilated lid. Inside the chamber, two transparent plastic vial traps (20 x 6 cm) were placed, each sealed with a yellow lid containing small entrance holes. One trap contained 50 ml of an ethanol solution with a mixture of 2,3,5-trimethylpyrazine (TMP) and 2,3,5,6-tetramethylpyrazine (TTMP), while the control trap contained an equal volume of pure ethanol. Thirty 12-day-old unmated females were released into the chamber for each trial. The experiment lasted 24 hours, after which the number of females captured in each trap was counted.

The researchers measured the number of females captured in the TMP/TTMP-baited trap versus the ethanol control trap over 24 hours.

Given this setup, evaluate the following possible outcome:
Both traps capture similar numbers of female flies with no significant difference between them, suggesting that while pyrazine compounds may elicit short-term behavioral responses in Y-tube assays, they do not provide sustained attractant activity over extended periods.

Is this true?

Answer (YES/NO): NO